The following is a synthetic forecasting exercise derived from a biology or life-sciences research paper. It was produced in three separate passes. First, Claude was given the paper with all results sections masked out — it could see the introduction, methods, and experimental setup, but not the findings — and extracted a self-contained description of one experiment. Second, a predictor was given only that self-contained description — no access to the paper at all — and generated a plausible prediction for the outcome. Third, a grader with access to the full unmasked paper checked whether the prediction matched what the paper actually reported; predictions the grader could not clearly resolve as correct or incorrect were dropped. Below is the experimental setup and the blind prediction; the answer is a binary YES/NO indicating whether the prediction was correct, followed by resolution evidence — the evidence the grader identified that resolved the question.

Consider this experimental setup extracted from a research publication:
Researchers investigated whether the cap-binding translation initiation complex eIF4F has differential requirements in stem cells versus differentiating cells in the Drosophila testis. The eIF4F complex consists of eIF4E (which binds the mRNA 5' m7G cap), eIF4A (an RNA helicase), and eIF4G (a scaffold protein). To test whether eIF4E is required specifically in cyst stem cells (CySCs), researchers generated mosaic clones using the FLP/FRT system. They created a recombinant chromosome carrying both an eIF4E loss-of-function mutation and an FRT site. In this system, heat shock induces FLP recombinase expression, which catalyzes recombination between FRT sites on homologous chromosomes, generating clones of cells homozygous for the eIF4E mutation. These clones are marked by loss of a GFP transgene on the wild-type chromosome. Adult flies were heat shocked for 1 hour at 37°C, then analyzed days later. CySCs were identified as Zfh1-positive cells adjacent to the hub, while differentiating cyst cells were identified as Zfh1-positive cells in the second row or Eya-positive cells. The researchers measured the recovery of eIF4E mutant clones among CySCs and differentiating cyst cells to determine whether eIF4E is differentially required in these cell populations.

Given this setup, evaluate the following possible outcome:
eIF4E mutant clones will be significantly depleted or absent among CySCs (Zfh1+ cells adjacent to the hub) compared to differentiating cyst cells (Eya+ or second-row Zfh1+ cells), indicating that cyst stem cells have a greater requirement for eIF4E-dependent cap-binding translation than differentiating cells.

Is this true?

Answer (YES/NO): YES